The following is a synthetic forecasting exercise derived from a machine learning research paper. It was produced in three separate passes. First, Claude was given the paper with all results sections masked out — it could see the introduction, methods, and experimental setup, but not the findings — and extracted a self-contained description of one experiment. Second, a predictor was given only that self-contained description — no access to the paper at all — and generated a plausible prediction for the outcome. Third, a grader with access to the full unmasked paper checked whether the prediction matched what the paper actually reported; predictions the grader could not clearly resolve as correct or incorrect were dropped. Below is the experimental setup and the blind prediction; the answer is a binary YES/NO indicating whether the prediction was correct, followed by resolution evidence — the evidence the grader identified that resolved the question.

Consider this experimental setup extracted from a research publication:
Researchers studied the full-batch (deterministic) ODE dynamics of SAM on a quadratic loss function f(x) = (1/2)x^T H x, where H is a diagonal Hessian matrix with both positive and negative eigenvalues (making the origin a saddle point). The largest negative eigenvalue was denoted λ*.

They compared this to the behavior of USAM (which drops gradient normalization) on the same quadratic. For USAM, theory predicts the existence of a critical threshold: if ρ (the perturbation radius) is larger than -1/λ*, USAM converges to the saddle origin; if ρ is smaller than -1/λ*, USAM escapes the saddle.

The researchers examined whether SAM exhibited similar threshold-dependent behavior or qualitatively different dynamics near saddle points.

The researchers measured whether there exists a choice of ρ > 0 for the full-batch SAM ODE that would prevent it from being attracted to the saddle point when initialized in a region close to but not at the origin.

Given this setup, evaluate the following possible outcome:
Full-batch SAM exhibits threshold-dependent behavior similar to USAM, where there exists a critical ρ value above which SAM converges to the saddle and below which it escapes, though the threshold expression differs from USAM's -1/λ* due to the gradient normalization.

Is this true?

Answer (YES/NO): NO